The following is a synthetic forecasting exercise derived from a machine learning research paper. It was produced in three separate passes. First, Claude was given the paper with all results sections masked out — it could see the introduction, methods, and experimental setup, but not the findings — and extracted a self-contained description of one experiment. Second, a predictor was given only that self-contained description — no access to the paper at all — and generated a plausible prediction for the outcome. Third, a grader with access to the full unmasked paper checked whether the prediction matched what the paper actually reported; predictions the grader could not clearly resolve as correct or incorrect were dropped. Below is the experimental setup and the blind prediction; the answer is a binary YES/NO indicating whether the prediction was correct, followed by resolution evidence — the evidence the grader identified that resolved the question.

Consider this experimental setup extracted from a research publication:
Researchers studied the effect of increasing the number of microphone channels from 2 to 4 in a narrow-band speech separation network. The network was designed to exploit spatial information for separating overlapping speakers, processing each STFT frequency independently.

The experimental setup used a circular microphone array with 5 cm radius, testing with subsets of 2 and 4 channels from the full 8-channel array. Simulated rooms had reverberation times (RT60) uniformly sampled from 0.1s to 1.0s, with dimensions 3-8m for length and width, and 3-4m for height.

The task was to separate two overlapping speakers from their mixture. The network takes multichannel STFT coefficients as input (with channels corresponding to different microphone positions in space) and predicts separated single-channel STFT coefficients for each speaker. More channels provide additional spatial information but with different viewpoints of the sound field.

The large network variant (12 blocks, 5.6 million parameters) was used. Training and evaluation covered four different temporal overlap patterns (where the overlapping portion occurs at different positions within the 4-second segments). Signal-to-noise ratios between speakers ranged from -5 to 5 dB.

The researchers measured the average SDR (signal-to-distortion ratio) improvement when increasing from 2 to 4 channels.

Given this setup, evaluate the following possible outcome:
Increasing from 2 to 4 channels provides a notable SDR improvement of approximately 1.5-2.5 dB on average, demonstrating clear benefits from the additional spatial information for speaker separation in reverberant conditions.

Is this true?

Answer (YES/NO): NO